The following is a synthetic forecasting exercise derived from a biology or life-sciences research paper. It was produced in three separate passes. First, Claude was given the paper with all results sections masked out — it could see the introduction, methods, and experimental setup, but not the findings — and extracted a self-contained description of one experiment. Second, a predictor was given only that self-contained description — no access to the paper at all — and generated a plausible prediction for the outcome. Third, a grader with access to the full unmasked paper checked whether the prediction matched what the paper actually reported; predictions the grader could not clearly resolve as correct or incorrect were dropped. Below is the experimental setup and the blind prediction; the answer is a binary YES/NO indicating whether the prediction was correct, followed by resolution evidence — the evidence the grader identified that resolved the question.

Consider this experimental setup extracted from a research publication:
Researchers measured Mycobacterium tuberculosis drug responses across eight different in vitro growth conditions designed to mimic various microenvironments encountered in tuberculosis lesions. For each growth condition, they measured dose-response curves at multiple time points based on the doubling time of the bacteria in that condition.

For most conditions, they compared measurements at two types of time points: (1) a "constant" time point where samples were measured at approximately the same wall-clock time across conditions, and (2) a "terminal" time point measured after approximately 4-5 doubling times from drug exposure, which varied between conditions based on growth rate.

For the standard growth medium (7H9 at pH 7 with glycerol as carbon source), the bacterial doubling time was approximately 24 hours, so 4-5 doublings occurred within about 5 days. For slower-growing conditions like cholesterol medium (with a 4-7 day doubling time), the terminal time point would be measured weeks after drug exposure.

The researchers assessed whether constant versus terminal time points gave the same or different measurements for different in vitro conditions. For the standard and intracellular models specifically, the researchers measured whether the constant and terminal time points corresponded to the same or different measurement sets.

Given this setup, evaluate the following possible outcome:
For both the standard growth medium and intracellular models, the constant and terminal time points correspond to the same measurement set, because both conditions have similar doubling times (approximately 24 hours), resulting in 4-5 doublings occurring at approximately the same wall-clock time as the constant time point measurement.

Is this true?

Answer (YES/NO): YES